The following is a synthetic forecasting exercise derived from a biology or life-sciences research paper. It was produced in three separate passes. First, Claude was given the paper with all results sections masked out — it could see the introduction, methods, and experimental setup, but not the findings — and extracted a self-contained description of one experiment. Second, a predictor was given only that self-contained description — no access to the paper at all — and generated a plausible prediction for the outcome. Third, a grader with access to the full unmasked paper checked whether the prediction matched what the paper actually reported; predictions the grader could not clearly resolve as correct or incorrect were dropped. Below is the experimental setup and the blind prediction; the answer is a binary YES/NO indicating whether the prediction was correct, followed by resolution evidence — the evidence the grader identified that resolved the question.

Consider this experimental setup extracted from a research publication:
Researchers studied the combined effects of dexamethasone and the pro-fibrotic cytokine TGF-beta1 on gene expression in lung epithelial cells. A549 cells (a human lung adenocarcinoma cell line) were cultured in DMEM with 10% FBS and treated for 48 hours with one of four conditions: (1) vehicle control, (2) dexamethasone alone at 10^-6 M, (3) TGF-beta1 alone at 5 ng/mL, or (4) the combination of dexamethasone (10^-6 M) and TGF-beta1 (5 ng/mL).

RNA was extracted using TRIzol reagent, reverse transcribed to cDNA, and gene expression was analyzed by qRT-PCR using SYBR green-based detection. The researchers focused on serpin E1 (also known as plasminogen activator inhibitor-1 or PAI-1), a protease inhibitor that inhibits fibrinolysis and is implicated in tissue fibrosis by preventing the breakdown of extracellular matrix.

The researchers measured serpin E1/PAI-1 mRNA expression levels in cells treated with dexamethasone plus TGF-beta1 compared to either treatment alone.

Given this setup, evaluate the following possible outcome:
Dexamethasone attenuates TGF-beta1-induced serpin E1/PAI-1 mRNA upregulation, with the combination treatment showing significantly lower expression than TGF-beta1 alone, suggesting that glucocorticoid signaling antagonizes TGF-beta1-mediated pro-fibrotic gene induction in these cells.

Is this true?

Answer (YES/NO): NO